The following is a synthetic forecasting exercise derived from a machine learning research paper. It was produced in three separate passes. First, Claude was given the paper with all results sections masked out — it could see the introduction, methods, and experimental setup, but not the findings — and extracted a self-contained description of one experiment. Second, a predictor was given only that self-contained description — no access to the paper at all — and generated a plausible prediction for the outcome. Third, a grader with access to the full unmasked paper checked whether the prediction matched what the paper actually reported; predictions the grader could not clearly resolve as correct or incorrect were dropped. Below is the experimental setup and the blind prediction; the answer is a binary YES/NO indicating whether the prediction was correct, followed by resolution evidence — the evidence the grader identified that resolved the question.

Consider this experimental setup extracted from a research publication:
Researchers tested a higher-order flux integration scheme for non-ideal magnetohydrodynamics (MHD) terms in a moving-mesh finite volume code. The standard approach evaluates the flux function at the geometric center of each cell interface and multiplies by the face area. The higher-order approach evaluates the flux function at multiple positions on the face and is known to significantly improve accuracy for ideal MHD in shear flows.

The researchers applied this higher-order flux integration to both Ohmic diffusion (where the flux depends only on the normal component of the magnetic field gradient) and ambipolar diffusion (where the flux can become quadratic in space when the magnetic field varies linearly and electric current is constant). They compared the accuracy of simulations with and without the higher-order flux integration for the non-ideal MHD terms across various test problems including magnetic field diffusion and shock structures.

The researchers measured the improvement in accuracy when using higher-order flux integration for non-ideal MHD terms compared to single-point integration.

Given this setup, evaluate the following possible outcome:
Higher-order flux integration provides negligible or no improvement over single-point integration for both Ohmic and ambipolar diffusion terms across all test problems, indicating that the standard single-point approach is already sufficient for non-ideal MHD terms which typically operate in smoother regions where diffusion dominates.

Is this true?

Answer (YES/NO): YES